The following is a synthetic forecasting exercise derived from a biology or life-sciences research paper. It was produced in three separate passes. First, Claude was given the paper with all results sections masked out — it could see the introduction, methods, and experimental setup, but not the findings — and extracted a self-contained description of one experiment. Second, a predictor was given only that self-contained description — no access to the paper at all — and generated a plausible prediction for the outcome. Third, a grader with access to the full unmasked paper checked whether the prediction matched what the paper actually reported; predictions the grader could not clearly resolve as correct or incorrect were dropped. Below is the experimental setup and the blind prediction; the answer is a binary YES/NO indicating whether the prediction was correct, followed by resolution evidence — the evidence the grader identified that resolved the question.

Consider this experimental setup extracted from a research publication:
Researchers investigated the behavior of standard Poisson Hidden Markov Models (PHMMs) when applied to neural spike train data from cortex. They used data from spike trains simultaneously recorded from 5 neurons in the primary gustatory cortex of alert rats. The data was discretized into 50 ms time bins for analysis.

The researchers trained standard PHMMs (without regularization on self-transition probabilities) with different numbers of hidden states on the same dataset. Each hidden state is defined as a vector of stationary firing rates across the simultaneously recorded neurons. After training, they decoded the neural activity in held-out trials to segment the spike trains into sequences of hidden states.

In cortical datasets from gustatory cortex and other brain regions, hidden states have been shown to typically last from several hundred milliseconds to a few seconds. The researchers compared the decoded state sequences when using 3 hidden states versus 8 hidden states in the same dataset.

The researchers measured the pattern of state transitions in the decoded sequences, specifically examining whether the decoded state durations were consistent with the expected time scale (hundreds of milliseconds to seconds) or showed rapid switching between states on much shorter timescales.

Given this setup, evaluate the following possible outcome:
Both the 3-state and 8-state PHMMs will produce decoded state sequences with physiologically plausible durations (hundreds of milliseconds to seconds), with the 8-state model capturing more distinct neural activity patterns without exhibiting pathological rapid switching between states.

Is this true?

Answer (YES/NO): NO